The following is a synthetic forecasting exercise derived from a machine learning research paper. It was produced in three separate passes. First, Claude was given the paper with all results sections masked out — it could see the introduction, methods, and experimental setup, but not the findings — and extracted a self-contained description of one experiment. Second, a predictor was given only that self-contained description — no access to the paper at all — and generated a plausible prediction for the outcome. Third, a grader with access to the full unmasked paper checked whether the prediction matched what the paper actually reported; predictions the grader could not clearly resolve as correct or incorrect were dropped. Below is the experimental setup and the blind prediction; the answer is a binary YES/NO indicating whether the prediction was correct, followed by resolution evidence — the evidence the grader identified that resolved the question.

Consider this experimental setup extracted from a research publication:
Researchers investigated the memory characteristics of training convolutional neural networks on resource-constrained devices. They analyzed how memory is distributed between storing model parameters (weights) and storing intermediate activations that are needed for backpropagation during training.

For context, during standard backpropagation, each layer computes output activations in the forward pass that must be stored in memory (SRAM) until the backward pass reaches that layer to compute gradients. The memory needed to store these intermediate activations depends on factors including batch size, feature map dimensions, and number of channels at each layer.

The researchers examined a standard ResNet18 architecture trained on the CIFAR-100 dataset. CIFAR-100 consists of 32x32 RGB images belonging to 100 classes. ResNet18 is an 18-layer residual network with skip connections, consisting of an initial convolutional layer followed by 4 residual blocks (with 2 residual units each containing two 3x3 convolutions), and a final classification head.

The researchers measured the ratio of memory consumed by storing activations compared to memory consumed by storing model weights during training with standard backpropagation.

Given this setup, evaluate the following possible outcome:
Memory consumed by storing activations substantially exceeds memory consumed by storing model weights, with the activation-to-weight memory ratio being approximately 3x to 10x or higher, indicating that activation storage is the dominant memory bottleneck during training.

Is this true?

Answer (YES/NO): YES